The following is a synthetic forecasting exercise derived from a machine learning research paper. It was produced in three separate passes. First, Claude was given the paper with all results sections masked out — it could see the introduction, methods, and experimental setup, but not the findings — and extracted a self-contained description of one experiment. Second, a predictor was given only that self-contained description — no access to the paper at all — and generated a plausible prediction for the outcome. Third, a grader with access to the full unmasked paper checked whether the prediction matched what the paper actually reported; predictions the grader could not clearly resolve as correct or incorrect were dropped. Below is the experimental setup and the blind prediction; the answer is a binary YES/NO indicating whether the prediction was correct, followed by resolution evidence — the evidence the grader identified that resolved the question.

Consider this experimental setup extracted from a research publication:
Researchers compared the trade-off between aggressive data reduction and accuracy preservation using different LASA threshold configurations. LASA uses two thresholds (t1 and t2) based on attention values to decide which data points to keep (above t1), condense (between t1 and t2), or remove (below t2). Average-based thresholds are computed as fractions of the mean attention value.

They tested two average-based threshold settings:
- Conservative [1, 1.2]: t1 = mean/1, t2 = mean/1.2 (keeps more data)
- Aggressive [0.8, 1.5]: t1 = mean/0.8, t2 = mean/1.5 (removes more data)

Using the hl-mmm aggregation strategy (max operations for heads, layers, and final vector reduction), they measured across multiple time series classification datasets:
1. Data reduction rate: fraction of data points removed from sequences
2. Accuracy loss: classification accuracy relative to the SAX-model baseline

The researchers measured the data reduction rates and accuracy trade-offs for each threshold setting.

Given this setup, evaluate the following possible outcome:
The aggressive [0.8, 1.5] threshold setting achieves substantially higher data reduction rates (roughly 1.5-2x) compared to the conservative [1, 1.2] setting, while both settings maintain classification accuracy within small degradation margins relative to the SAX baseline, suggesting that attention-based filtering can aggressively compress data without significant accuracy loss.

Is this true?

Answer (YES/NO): NO